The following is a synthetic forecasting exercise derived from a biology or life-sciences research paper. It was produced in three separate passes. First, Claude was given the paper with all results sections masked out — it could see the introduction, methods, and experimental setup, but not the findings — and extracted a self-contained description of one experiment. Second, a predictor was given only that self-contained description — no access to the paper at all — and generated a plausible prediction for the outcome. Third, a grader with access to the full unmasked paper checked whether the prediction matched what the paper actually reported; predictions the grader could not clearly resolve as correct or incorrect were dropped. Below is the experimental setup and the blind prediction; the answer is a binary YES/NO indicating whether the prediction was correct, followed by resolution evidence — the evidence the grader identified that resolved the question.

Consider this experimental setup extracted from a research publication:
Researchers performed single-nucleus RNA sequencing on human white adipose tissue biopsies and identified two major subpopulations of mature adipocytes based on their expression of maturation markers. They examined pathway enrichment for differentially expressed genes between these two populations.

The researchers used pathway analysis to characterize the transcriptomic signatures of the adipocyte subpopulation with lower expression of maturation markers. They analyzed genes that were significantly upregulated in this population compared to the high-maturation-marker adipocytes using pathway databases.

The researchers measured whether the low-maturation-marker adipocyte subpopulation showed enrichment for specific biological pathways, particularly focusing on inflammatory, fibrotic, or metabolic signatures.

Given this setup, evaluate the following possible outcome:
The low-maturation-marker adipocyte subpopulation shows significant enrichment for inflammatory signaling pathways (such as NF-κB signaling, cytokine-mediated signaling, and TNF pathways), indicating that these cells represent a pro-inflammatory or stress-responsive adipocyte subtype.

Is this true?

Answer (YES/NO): YES